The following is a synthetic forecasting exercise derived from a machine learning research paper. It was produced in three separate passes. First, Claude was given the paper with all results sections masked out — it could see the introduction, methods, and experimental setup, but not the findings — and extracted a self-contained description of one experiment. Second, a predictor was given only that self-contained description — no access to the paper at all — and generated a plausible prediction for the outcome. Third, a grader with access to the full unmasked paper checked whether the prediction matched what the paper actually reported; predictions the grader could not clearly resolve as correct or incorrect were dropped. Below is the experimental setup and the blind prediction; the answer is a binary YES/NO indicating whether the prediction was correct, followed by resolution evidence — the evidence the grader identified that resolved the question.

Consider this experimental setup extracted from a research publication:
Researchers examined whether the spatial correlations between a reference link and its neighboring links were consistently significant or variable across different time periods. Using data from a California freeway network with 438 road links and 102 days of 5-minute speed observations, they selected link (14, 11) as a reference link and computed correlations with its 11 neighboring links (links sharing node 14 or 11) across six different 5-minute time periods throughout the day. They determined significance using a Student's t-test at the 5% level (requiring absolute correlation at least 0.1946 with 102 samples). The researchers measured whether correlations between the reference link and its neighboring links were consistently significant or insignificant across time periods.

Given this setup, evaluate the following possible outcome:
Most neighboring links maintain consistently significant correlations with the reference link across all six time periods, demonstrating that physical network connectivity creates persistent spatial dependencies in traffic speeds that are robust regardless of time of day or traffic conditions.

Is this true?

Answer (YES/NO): NO